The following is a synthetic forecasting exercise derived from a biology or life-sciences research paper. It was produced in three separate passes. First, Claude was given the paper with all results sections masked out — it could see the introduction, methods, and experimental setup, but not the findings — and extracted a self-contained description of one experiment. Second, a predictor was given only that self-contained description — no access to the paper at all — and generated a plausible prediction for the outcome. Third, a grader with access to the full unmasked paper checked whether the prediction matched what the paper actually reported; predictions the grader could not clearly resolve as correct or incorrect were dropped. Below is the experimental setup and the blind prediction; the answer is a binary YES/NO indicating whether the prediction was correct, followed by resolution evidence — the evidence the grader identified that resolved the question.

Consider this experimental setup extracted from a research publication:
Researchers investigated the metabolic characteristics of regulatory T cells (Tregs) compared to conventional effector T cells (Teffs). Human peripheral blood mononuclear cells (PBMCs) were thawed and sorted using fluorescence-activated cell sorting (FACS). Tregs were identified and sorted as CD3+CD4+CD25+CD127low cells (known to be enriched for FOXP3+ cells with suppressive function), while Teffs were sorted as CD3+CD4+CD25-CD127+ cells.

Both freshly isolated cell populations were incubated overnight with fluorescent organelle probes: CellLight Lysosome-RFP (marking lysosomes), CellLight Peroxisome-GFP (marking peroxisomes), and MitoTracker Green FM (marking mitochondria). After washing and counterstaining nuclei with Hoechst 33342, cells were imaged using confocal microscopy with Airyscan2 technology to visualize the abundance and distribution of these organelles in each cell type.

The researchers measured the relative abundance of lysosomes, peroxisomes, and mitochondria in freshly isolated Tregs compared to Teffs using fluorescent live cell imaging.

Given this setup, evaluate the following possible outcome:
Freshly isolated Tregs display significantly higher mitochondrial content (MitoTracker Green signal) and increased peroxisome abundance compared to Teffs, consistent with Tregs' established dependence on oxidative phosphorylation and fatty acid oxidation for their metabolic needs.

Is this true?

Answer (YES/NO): NO